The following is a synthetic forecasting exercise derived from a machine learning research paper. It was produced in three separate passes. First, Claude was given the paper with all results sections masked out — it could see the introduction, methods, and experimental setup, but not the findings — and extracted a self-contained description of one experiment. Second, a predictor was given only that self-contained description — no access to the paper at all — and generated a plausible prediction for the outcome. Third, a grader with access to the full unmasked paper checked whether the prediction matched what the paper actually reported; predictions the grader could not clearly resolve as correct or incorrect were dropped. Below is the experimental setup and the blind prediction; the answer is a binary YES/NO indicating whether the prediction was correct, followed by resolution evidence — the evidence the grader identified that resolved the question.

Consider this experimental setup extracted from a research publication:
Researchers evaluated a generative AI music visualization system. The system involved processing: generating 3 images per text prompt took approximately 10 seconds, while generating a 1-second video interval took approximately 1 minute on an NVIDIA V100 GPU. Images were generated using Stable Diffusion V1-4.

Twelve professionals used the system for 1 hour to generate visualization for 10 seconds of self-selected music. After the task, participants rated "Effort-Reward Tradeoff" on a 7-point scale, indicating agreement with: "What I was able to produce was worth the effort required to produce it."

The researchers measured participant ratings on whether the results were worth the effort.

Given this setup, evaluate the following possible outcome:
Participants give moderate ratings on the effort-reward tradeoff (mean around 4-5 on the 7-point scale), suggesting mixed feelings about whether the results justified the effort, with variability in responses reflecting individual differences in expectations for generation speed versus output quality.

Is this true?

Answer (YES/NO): NO